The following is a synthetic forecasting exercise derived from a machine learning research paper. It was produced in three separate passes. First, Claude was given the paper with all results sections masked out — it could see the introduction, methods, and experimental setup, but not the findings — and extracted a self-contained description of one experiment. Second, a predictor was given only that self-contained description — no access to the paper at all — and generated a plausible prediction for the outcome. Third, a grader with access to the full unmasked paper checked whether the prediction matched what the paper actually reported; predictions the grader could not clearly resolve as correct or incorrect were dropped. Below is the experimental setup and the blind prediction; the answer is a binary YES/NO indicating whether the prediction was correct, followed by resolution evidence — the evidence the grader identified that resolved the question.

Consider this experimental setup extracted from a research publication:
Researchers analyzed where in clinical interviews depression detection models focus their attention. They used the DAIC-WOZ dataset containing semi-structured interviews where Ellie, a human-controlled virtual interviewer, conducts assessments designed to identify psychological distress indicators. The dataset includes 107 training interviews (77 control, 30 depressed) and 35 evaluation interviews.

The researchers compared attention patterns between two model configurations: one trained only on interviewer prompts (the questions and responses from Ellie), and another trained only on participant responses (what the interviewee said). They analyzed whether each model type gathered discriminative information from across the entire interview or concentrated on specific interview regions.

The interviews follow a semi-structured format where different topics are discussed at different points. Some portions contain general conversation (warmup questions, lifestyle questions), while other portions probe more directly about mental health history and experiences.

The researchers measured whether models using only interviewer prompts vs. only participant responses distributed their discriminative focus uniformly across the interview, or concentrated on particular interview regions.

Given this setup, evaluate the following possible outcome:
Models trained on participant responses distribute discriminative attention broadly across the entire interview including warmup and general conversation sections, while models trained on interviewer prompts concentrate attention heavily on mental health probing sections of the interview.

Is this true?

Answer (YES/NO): YES